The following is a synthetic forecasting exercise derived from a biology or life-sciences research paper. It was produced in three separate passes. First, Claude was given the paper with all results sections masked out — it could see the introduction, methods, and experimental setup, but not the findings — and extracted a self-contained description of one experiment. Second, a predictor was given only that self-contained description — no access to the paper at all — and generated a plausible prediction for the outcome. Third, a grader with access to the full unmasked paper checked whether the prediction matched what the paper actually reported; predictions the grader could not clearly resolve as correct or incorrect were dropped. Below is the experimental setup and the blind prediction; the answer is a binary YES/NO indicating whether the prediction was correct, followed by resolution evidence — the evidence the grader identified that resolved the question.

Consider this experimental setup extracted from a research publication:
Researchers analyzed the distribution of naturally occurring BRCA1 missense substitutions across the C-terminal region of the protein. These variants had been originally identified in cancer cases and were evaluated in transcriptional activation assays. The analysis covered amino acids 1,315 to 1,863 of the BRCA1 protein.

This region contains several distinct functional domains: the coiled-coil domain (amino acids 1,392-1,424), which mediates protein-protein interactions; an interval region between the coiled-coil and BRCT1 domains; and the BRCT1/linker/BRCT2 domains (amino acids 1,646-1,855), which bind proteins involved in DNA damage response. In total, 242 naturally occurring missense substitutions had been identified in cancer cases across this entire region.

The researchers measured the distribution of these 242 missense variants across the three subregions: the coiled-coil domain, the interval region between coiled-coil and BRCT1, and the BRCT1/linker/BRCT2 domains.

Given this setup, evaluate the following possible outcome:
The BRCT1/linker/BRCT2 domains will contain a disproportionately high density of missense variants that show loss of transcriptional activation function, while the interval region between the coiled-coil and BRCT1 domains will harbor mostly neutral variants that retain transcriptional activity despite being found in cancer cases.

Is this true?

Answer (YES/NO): YES